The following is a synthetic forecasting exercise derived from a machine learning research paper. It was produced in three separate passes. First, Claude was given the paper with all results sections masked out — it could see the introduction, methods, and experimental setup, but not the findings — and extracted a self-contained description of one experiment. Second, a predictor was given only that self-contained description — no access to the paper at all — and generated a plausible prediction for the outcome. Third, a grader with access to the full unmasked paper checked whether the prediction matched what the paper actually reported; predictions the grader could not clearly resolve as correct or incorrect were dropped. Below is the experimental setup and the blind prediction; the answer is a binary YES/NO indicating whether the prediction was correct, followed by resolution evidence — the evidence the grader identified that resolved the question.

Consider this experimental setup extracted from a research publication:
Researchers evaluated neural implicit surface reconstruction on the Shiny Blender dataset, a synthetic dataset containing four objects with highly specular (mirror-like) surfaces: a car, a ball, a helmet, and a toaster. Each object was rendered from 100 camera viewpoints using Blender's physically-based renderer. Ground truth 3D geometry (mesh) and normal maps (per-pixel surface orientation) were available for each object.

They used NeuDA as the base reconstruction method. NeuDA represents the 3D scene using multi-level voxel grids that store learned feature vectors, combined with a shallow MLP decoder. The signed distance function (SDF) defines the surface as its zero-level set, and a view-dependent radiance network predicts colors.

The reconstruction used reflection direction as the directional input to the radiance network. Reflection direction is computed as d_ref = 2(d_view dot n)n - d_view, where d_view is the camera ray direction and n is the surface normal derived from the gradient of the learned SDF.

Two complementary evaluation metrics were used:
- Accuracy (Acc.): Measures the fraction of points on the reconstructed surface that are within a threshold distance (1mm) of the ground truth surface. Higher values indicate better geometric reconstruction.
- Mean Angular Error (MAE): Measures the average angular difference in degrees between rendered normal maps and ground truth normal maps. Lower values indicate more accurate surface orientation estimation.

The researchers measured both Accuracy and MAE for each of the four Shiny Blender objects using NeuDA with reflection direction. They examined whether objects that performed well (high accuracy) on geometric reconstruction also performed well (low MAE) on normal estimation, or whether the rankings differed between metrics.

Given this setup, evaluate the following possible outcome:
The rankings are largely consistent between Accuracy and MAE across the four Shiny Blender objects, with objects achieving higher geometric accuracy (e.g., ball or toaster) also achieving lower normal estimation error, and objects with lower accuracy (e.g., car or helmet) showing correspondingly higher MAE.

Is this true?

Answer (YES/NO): NO